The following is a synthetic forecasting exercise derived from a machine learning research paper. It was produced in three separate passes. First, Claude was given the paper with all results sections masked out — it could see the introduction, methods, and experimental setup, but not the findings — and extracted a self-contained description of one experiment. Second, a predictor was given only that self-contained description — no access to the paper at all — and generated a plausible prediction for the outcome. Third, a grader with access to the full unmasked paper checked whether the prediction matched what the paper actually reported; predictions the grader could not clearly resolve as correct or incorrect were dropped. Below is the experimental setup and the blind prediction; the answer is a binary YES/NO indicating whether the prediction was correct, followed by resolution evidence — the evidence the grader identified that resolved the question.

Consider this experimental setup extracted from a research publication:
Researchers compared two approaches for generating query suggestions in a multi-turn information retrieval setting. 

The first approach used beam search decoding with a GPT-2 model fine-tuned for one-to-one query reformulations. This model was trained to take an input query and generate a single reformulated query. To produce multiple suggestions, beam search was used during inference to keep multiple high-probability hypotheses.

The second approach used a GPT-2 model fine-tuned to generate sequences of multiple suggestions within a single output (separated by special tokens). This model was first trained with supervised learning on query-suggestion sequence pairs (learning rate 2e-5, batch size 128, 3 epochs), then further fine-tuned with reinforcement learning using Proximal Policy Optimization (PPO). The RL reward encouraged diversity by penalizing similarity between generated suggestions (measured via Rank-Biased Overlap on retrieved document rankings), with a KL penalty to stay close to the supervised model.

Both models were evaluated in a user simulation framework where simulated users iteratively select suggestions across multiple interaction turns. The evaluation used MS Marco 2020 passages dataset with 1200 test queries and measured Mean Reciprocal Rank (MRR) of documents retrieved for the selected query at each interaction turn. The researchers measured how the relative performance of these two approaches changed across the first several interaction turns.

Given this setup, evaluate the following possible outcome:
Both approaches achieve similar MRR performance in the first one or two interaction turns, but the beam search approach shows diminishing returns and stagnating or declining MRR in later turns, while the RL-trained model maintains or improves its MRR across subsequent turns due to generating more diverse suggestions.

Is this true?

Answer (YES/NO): NO